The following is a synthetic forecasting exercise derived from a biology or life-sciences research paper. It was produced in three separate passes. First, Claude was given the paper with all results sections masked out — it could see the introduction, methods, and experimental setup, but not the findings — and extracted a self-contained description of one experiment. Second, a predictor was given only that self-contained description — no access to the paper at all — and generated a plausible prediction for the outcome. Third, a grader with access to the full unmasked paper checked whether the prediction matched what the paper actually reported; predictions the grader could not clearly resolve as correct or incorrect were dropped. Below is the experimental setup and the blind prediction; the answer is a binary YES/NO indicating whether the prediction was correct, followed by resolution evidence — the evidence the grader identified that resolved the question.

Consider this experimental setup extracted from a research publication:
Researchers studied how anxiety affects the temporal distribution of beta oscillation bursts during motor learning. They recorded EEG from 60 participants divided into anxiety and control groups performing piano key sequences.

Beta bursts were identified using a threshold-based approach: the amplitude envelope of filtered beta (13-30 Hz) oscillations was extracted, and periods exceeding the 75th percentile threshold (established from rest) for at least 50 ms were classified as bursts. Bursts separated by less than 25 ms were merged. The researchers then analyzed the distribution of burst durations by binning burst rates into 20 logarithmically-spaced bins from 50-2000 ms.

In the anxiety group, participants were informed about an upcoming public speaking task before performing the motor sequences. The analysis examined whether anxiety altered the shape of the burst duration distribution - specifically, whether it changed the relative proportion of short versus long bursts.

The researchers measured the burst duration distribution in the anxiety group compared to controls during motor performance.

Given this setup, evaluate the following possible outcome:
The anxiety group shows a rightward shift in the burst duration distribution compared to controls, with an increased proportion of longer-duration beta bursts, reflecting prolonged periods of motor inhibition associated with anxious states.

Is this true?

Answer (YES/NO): YES